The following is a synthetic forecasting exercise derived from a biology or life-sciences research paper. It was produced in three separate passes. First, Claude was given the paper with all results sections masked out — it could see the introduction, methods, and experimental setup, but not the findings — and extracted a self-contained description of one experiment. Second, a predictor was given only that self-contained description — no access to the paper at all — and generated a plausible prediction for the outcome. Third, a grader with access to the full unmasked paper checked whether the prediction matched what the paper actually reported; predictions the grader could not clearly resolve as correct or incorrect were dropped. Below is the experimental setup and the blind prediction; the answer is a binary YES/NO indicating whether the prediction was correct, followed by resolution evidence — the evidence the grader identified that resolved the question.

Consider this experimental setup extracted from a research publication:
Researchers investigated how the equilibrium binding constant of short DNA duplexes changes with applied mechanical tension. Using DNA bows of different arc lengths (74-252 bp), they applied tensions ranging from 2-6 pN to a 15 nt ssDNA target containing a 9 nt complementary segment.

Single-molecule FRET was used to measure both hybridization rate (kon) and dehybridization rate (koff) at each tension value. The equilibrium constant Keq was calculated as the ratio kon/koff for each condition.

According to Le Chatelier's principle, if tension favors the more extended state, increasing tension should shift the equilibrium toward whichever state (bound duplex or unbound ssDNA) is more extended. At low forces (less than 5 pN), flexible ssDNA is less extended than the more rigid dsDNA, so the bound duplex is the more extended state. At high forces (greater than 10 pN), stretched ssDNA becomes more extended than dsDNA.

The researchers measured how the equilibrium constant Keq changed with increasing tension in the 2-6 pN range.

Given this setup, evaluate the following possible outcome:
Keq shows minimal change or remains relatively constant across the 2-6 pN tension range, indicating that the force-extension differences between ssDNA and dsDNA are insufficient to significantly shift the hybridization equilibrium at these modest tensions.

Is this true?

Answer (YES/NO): YES